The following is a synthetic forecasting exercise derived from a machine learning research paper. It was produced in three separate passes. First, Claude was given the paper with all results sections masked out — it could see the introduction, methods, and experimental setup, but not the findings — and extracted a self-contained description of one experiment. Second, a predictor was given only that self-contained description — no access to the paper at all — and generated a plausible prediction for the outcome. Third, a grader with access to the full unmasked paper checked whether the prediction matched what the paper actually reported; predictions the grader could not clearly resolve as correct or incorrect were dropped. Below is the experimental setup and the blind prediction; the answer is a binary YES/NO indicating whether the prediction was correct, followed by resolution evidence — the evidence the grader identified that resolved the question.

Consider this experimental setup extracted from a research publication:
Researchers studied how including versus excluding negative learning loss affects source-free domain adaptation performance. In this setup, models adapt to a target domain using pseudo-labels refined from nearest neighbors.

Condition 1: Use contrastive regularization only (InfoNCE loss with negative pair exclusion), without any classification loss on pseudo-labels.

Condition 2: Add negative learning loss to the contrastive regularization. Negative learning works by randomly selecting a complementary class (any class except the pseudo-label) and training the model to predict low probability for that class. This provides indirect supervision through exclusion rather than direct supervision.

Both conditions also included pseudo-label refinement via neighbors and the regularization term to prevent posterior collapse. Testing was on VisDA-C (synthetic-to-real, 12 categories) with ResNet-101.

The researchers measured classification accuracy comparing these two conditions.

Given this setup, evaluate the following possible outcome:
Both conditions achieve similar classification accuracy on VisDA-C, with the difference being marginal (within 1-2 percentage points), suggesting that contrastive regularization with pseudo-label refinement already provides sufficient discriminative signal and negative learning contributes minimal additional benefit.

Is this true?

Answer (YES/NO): NO